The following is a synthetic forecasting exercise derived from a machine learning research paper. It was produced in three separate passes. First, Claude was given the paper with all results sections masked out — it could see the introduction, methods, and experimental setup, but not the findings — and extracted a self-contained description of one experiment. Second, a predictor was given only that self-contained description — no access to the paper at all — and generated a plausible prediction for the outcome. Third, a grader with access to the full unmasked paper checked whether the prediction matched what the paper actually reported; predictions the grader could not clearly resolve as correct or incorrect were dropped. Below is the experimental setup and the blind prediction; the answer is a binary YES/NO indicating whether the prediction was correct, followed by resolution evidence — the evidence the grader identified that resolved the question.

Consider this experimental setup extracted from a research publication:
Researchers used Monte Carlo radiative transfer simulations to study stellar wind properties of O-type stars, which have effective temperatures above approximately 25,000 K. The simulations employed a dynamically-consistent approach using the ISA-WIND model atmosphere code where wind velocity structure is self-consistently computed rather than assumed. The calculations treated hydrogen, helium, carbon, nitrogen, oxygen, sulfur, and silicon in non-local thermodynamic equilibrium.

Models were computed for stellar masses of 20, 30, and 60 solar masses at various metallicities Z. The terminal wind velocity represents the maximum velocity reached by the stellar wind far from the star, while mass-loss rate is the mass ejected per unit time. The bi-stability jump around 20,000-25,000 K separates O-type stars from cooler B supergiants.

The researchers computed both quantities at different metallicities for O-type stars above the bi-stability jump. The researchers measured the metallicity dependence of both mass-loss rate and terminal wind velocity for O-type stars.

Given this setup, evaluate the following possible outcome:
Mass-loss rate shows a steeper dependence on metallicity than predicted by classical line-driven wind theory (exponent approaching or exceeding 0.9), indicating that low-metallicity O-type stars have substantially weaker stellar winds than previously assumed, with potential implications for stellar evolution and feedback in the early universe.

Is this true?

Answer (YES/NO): NO